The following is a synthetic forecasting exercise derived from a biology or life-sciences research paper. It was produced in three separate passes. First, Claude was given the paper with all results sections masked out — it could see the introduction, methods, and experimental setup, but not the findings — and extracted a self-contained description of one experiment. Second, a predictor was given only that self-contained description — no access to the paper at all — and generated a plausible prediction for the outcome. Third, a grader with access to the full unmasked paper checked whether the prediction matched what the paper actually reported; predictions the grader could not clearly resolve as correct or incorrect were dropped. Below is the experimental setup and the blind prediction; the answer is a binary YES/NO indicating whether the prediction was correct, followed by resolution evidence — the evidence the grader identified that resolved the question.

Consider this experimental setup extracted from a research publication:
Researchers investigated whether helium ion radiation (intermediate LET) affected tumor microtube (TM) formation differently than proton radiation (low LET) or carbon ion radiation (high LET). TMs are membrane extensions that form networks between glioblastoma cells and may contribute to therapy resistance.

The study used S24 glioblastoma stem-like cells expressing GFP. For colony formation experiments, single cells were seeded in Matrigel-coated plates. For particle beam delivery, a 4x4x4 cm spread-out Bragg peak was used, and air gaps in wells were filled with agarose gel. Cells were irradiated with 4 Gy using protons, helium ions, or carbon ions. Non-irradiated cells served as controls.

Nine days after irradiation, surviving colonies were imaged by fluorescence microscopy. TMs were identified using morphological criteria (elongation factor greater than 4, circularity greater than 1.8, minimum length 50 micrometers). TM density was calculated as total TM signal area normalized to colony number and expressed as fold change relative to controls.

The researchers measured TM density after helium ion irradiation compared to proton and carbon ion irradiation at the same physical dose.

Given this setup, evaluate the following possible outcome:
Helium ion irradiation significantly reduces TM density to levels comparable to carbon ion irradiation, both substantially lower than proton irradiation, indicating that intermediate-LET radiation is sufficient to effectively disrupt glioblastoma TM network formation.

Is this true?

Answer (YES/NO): NO